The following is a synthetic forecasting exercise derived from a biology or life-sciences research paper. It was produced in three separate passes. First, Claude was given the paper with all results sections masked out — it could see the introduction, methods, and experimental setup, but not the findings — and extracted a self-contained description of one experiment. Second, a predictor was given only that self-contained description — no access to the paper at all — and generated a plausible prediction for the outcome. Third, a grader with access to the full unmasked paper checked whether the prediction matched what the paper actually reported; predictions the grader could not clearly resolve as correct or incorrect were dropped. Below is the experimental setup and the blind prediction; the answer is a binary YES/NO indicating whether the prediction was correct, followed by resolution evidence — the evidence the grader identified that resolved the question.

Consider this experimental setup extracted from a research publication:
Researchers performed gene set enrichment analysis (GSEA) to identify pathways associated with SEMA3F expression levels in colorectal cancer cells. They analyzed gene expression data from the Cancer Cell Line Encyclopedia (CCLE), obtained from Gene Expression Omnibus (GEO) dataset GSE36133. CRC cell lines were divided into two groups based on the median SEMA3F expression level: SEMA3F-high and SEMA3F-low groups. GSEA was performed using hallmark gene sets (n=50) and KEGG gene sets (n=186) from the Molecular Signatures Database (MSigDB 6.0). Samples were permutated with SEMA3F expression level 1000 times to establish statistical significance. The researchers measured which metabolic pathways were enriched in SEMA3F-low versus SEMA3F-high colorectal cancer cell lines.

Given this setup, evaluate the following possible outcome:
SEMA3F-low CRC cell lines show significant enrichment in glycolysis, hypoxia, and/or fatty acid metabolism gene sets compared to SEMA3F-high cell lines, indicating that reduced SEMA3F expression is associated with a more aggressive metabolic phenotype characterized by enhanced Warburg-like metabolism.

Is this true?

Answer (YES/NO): NO